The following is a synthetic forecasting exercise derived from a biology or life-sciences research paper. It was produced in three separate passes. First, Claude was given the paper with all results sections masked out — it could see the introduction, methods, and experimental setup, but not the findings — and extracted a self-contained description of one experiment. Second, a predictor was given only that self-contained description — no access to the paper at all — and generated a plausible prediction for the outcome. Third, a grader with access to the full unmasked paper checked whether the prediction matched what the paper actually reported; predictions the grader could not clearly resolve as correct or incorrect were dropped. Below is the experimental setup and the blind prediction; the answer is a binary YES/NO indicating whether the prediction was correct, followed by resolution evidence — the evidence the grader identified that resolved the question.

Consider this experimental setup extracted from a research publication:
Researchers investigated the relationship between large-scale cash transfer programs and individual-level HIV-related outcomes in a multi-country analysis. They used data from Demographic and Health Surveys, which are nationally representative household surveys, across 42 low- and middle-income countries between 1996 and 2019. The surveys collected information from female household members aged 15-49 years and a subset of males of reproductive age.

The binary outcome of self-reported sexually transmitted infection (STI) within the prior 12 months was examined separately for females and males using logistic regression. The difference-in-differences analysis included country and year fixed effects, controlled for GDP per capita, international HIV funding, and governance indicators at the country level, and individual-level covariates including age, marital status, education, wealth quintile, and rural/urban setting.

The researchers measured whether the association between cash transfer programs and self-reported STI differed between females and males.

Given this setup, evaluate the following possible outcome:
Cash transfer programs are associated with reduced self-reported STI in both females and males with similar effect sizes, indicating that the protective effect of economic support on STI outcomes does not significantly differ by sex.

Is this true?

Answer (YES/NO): NO